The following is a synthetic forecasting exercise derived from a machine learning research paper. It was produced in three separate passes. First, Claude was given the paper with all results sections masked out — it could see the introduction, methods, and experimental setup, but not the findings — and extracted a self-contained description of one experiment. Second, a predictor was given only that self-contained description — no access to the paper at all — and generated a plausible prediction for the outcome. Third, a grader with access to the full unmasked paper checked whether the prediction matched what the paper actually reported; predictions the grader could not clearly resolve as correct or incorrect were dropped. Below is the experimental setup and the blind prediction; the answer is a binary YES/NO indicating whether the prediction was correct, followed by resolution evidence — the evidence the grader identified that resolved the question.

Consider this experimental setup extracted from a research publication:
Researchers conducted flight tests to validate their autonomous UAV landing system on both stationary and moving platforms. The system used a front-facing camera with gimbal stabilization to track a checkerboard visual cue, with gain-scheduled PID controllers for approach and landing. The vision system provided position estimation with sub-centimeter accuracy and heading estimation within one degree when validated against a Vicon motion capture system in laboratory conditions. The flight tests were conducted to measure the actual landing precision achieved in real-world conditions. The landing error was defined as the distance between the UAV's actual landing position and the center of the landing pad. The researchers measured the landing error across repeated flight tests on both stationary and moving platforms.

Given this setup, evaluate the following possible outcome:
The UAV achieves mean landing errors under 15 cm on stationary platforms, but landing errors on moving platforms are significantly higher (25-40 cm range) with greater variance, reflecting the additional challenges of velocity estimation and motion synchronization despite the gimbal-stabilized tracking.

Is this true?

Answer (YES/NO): NO